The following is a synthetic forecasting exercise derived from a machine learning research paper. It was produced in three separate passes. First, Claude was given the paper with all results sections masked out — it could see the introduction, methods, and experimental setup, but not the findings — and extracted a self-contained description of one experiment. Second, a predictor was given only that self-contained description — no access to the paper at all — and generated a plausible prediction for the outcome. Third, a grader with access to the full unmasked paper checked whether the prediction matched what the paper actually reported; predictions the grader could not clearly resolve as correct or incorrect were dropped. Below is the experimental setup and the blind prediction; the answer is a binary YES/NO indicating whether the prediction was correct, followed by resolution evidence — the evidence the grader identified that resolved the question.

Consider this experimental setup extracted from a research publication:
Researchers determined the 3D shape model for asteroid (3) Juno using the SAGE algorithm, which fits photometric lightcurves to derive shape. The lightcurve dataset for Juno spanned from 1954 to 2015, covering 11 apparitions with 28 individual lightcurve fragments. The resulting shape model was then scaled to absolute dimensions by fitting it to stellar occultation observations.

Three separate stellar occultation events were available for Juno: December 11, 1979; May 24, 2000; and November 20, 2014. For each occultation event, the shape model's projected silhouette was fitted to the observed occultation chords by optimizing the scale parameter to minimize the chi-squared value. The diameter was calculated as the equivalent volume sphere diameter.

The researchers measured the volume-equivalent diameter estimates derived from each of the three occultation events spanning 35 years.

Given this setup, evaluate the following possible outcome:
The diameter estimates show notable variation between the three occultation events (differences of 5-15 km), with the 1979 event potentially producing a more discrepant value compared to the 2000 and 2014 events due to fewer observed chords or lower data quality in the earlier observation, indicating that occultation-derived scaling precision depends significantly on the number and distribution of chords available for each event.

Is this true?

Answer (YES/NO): NO